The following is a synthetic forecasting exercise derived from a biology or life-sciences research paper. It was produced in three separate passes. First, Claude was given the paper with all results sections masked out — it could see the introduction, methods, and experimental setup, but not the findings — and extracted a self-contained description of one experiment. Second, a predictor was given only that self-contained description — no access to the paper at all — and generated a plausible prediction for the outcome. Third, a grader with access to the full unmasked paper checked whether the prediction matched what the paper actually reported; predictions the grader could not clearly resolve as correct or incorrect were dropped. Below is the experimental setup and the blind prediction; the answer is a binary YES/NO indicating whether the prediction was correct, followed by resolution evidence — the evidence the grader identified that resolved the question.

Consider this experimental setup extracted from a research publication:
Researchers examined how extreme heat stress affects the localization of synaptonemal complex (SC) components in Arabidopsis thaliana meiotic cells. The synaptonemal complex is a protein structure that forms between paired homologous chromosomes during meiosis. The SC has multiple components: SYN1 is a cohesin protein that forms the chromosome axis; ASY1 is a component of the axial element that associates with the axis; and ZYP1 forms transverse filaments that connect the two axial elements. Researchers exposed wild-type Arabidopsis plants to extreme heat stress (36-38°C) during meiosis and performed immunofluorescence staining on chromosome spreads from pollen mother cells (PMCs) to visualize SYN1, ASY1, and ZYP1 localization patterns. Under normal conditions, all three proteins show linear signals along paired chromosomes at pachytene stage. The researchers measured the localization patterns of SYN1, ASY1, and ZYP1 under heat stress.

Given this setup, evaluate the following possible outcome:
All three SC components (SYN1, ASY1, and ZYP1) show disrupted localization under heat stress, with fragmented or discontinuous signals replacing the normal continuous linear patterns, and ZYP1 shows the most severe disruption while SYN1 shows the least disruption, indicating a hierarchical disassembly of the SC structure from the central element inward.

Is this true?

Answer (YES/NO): NO